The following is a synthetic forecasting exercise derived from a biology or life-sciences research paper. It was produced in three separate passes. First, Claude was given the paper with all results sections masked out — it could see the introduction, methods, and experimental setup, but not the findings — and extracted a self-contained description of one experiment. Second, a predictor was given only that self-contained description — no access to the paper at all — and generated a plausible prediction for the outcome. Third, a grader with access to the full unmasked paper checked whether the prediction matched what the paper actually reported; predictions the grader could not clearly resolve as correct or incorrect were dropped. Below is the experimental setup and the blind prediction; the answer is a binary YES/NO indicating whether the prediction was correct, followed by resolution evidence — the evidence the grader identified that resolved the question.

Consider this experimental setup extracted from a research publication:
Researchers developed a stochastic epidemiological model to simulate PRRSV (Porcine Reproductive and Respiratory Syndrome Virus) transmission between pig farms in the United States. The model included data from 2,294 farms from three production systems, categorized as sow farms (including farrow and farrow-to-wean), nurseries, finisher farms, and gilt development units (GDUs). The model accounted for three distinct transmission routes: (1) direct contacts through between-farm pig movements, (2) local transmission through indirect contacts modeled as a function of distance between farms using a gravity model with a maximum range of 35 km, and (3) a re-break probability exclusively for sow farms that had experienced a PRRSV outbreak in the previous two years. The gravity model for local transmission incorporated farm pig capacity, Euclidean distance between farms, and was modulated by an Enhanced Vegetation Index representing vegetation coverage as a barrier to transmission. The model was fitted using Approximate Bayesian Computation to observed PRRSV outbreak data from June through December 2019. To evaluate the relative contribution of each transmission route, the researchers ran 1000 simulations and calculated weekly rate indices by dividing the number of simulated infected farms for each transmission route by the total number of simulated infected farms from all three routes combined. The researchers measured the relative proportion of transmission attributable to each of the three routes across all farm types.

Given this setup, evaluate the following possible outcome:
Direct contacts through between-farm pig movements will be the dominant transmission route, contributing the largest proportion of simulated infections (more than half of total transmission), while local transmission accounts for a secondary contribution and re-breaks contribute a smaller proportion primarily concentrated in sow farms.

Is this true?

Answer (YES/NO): NO